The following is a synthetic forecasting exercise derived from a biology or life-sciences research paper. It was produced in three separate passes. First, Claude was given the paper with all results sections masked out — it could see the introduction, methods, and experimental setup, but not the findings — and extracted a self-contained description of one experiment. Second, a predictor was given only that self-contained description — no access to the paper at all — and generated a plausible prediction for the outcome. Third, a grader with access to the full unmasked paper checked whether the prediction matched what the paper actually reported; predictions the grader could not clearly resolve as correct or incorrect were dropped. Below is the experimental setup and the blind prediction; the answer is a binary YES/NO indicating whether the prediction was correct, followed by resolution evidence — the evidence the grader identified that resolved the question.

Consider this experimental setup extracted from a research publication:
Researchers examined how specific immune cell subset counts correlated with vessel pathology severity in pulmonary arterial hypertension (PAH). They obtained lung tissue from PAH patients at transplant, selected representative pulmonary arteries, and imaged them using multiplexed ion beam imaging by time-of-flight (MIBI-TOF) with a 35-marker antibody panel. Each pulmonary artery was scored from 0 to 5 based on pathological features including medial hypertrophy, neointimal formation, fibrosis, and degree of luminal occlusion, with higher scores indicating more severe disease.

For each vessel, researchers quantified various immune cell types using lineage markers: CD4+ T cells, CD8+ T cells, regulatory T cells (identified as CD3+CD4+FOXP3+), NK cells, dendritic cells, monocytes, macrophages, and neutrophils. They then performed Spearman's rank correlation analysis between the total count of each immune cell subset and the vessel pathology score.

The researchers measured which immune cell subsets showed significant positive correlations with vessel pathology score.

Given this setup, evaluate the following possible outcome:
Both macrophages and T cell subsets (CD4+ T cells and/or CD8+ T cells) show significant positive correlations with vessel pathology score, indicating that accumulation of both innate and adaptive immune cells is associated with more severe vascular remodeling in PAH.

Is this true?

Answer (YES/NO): YES